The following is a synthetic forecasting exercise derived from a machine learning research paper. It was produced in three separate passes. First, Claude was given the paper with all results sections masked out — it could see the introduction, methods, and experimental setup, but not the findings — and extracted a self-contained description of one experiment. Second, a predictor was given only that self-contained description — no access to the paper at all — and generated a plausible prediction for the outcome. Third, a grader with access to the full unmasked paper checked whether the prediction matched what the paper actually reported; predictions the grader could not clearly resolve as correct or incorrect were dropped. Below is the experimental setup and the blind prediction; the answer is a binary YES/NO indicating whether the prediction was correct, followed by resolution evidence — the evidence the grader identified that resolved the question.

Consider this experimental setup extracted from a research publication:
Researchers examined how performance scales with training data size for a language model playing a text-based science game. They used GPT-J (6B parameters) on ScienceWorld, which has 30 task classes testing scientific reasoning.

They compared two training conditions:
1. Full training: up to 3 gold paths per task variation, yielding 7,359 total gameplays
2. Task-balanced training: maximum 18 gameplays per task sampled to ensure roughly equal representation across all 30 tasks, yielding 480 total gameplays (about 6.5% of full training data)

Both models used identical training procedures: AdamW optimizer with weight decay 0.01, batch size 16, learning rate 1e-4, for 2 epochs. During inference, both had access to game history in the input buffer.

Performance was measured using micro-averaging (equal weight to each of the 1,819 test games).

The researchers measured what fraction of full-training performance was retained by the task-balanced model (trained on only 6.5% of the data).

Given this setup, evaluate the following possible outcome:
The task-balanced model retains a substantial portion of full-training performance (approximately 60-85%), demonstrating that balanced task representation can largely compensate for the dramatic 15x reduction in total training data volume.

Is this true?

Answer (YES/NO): YES